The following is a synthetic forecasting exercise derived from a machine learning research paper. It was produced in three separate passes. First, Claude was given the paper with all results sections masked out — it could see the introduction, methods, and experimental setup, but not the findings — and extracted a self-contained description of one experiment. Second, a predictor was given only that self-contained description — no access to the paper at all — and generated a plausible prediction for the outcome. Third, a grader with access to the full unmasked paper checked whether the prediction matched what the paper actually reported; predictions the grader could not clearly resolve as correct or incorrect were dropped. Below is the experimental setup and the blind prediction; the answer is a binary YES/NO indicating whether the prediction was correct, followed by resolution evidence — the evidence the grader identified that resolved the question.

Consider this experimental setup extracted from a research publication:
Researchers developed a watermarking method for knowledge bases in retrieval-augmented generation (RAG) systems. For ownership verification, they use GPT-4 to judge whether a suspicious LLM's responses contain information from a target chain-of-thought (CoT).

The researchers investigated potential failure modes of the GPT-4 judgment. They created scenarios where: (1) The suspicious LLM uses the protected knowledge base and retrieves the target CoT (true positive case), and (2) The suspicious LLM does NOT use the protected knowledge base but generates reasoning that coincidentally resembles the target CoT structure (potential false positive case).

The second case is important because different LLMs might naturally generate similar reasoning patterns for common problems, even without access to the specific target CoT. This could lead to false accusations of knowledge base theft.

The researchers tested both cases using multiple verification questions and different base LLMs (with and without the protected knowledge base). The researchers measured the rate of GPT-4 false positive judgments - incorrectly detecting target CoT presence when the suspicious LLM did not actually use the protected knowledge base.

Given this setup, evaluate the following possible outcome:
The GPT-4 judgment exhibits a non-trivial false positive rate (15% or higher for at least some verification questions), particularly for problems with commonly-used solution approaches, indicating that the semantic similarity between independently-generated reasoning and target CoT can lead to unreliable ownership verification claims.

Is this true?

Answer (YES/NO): NO